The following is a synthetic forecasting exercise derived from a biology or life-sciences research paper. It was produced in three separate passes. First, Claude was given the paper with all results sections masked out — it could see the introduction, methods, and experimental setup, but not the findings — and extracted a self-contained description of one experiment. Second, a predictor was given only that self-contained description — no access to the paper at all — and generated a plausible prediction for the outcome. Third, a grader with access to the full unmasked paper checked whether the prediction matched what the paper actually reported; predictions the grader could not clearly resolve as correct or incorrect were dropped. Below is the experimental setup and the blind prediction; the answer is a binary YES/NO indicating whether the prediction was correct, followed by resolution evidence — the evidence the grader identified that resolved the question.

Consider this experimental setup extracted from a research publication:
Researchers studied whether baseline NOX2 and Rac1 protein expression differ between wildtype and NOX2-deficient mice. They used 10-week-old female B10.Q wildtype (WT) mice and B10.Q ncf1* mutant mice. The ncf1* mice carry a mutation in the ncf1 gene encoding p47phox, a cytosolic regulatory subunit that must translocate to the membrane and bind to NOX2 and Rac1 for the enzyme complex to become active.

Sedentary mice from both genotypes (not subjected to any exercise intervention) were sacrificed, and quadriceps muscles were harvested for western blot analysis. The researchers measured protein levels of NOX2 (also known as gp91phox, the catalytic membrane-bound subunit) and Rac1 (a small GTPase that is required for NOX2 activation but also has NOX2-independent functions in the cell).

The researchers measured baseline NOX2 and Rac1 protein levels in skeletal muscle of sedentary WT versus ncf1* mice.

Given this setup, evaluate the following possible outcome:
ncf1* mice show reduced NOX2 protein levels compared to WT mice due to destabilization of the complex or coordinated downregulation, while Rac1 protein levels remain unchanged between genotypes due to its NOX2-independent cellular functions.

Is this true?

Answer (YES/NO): NO